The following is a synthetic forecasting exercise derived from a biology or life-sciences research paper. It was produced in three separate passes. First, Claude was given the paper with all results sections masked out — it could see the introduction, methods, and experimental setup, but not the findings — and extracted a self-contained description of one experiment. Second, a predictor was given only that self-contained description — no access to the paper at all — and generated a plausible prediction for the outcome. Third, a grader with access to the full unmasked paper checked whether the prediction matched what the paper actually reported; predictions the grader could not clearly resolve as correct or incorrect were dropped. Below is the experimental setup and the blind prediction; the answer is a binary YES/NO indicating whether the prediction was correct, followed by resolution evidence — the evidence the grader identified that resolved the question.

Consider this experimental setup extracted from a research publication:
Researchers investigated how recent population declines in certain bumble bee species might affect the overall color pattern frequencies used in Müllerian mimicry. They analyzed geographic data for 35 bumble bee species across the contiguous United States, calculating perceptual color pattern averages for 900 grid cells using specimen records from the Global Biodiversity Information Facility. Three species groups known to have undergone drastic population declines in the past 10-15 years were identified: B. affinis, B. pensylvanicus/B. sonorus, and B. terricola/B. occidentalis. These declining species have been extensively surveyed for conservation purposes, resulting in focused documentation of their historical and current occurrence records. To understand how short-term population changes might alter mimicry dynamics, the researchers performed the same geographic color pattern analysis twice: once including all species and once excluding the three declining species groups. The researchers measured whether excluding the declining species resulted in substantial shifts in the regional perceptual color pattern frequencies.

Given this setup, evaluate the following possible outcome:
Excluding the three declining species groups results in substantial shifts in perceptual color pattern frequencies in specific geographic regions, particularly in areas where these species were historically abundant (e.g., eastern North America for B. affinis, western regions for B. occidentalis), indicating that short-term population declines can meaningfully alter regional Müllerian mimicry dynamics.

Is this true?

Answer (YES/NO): NO